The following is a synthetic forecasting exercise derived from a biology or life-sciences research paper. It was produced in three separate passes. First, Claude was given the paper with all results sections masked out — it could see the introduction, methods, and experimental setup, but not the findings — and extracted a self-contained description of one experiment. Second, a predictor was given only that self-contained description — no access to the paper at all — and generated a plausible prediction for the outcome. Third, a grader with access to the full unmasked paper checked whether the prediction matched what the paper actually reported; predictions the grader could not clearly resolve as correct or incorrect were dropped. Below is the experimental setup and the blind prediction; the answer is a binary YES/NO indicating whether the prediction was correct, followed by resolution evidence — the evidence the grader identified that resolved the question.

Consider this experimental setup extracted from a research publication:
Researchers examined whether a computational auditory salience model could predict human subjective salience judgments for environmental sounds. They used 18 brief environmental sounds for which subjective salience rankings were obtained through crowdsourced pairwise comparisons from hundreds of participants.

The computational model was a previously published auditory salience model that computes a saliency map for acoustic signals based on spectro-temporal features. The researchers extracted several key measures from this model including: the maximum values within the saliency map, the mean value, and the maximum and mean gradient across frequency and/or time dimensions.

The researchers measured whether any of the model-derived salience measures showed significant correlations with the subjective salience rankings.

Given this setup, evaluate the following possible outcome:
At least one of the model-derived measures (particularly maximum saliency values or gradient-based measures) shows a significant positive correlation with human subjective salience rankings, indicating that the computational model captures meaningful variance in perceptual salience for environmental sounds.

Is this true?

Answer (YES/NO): NO